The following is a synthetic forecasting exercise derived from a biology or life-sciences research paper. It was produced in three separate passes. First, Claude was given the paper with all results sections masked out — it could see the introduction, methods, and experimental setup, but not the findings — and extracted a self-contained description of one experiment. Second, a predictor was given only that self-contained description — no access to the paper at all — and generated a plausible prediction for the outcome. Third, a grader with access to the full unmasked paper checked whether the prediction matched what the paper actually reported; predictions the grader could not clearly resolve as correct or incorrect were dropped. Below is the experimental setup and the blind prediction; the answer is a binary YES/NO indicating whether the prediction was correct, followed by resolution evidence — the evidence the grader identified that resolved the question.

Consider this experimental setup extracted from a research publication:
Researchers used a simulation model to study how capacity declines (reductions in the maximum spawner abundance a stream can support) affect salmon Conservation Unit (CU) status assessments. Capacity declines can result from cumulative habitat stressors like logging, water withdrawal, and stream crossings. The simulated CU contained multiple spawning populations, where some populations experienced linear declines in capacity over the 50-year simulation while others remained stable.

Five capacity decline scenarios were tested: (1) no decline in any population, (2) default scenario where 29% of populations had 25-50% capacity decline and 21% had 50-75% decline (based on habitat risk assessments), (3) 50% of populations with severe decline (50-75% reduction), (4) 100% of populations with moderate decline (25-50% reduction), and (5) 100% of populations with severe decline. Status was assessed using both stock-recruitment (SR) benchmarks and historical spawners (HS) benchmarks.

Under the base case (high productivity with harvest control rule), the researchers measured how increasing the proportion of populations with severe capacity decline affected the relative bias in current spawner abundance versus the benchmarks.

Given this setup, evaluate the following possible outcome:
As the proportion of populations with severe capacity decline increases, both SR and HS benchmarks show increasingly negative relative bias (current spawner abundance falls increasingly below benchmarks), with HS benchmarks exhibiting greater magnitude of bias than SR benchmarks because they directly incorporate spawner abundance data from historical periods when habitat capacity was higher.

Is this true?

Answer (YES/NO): NO